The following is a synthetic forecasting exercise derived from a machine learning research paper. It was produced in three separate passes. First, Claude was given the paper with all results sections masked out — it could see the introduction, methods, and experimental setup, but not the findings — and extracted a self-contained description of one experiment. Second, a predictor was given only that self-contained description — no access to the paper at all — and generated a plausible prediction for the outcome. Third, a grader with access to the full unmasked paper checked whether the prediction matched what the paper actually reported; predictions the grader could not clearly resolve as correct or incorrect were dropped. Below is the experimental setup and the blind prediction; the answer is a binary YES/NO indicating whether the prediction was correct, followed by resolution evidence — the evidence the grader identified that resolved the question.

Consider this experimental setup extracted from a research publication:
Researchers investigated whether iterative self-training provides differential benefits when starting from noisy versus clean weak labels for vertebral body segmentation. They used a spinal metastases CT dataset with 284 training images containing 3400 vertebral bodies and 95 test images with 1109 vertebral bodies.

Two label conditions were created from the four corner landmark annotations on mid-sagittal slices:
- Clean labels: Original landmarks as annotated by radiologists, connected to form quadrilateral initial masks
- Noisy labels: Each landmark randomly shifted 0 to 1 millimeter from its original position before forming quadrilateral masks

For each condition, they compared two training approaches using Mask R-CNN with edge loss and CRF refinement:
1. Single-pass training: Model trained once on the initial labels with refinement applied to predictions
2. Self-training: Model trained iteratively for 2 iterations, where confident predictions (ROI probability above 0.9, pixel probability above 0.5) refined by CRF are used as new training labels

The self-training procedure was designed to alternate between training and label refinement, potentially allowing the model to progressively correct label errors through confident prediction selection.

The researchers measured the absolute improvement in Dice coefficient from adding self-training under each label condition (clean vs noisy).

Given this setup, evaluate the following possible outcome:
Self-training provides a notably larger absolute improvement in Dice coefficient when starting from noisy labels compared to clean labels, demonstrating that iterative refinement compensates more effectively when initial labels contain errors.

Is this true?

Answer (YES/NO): YES